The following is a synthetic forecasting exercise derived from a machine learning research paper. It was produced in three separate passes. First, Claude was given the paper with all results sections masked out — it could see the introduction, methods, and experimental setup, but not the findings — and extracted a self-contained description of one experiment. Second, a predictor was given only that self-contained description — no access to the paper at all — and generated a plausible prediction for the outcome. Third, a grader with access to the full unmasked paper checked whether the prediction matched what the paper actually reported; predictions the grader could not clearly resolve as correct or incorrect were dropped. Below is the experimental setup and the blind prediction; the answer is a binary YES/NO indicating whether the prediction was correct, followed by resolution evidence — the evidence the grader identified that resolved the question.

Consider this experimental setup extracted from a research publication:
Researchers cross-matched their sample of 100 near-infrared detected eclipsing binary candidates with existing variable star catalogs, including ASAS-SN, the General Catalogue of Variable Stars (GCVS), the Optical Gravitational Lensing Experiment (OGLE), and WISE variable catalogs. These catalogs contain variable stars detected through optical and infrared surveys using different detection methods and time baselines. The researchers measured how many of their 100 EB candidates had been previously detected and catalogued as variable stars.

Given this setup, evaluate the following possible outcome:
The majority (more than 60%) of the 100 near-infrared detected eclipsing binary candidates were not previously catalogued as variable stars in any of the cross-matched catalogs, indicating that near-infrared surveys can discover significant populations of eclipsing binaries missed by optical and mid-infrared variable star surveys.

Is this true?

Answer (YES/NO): YES